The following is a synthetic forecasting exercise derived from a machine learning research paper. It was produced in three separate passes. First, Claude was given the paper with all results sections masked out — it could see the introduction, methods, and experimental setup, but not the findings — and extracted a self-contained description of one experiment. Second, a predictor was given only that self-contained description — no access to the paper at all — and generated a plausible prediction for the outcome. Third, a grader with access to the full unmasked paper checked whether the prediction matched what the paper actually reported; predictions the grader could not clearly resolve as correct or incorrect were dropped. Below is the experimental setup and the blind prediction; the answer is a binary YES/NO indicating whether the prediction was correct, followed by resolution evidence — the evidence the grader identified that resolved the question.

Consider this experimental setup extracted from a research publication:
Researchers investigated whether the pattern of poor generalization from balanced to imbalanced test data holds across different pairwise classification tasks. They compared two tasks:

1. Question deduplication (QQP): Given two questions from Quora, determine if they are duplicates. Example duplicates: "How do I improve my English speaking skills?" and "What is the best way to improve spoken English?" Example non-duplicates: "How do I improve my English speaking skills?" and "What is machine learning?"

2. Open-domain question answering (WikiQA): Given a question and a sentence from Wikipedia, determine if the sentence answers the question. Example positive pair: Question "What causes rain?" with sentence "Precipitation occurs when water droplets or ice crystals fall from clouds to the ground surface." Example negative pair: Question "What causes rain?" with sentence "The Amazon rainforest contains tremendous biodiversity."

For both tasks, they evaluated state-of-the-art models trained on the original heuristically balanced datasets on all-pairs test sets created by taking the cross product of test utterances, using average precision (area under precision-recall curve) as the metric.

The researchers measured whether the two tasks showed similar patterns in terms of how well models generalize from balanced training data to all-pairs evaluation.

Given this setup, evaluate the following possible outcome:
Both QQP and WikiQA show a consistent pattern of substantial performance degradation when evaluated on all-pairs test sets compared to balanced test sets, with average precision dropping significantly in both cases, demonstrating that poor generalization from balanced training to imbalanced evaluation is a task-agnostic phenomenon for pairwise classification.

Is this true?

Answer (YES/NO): YES